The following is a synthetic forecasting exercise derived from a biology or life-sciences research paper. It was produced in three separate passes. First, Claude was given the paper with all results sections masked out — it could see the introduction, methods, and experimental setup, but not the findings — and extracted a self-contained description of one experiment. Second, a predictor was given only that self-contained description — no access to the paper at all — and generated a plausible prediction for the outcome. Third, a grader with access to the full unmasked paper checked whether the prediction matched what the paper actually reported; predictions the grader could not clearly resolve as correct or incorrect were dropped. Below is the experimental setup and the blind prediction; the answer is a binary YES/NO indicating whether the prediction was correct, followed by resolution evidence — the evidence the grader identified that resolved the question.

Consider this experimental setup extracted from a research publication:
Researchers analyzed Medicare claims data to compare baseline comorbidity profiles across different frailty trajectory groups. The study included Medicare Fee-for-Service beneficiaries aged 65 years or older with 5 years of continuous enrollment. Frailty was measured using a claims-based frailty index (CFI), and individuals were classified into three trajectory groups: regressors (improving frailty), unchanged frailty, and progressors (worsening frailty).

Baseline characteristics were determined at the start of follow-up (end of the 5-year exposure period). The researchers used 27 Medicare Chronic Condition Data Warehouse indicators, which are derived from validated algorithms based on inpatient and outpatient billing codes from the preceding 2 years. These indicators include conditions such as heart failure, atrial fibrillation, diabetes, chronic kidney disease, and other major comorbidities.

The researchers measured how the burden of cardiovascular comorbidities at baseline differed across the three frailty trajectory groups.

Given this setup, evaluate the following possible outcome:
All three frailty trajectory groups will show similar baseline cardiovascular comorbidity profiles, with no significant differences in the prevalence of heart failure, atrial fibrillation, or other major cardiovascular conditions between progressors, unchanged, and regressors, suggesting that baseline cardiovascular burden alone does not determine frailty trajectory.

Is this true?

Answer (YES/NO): NO